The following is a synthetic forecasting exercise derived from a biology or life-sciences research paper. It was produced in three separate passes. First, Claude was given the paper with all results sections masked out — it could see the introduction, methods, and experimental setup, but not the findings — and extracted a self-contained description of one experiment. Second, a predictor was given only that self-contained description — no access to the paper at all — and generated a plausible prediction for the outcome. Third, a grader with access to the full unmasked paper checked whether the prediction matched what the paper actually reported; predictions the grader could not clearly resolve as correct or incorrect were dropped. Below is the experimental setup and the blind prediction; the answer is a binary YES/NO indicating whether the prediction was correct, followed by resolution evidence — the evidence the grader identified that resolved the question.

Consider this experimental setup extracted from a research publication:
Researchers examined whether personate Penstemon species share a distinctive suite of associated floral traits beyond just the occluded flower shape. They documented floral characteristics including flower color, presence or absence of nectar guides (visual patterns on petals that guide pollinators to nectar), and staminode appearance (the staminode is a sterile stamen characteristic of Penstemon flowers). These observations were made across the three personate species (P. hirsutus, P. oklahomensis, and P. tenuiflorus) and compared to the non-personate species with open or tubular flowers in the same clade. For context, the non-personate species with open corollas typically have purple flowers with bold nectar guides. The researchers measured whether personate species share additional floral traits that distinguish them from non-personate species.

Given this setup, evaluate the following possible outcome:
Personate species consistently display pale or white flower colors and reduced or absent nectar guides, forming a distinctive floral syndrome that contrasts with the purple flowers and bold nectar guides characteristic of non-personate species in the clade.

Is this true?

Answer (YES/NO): YES